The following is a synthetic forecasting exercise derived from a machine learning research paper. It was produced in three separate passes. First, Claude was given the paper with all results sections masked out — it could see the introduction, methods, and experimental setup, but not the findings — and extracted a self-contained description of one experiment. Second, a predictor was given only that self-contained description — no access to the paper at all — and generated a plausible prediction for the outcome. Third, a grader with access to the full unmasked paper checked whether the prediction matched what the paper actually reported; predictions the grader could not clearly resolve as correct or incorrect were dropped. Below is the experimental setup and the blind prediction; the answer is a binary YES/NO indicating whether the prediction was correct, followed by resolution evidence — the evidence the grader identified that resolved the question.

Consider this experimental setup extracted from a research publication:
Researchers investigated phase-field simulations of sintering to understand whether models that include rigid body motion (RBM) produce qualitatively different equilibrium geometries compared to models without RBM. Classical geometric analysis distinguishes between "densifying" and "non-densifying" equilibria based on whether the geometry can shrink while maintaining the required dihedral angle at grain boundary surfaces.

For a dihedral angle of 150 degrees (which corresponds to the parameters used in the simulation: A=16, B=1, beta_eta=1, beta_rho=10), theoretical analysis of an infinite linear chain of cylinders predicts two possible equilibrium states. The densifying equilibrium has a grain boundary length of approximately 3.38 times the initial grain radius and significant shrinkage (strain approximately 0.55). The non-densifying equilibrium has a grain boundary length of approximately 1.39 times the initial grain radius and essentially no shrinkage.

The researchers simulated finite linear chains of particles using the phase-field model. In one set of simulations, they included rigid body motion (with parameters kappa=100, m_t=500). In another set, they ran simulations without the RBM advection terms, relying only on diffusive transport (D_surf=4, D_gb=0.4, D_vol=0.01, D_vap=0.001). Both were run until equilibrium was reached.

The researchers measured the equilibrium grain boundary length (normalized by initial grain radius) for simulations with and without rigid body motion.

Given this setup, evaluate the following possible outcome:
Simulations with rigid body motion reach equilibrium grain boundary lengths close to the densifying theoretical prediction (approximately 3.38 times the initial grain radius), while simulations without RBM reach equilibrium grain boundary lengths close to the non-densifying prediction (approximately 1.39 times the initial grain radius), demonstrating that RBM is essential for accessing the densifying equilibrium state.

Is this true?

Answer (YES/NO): NO